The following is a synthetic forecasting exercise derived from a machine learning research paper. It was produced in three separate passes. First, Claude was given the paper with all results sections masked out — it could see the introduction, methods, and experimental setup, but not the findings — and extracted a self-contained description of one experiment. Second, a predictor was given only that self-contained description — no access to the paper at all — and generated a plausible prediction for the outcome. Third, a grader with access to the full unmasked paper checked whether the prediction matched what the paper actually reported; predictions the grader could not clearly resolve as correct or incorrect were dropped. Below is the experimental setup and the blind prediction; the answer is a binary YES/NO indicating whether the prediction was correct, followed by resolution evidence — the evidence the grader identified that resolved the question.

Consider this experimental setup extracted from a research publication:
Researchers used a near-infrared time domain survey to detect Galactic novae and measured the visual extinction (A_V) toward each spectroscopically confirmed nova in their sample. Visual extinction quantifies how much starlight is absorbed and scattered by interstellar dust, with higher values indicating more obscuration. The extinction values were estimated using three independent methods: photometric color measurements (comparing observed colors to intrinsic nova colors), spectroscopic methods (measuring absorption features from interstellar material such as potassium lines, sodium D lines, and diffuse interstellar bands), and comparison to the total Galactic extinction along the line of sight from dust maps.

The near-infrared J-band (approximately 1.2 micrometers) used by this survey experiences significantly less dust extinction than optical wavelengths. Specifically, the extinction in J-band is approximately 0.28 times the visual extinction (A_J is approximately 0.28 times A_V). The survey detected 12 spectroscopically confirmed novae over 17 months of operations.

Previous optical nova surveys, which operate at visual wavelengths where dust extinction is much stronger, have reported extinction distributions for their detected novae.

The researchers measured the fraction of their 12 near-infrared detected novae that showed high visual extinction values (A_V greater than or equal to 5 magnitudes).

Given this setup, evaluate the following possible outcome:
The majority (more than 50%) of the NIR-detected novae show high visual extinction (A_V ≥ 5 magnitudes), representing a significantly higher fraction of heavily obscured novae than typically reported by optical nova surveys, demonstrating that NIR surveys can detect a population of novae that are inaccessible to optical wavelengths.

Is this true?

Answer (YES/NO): YES